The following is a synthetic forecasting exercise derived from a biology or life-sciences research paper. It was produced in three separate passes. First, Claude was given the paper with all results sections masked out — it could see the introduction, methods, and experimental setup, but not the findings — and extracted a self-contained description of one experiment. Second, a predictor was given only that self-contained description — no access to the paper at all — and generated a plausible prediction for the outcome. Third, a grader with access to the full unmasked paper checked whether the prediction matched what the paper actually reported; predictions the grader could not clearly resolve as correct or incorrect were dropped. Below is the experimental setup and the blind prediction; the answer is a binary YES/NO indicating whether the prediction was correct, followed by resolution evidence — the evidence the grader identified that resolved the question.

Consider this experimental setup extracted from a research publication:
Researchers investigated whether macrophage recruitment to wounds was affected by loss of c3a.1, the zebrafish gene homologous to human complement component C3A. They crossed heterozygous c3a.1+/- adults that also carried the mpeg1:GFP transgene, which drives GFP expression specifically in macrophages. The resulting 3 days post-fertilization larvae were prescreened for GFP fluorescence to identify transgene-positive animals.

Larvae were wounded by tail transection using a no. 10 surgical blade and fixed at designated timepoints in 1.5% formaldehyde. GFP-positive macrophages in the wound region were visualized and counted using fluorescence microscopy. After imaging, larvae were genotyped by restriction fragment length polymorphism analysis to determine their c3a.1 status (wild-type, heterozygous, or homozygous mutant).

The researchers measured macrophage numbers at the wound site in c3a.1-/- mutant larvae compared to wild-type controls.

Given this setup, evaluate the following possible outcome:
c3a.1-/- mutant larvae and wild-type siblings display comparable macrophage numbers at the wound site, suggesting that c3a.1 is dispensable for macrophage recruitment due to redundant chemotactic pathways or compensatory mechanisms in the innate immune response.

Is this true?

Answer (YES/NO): YES